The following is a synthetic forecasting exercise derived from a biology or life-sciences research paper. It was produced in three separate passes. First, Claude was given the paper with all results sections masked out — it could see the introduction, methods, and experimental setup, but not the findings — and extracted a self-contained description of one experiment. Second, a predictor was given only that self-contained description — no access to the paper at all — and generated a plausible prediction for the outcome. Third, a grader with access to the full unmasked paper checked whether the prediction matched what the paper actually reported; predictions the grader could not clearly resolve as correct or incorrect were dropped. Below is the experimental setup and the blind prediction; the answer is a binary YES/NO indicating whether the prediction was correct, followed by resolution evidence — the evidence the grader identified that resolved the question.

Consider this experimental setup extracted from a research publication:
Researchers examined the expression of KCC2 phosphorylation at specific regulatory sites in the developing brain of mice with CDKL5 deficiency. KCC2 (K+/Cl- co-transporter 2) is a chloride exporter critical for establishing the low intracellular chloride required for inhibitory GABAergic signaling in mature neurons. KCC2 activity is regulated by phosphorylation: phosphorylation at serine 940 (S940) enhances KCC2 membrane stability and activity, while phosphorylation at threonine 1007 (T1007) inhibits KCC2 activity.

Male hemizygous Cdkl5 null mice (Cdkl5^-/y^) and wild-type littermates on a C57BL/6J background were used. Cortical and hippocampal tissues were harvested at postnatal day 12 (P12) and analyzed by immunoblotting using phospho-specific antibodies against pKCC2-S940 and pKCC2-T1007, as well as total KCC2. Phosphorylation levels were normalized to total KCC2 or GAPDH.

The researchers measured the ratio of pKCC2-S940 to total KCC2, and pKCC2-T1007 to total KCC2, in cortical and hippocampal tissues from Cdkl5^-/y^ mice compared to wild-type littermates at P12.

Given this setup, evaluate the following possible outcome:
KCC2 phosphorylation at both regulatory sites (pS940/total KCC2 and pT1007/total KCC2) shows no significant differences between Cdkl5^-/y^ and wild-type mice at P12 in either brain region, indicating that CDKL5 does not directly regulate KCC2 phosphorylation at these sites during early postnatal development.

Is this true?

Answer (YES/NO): NO